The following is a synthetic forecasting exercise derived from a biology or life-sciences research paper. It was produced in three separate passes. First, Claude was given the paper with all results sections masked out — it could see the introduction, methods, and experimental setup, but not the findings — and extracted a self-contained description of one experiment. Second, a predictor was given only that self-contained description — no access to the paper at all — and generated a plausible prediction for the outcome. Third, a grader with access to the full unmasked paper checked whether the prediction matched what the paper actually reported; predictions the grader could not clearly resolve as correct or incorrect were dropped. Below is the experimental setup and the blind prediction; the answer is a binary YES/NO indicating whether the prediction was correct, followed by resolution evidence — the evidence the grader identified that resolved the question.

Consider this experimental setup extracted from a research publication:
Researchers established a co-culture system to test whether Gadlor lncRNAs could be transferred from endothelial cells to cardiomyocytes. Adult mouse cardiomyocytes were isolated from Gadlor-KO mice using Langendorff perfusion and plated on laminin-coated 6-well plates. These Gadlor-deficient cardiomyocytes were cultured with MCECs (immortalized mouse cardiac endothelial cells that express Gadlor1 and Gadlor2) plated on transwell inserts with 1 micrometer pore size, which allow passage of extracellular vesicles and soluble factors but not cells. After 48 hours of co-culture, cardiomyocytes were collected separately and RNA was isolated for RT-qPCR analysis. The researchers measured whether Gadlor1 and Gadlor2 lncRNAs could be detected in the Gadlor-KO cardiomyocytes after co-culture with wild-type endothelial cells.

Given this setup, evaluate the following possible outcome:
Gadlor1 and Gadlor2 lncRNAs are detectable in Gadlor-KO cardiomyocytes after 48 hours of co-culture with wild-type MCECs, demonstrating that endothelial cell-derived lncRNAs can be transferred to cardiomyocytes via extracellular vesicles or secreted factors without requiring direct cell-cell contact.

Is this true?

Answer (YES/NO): YES